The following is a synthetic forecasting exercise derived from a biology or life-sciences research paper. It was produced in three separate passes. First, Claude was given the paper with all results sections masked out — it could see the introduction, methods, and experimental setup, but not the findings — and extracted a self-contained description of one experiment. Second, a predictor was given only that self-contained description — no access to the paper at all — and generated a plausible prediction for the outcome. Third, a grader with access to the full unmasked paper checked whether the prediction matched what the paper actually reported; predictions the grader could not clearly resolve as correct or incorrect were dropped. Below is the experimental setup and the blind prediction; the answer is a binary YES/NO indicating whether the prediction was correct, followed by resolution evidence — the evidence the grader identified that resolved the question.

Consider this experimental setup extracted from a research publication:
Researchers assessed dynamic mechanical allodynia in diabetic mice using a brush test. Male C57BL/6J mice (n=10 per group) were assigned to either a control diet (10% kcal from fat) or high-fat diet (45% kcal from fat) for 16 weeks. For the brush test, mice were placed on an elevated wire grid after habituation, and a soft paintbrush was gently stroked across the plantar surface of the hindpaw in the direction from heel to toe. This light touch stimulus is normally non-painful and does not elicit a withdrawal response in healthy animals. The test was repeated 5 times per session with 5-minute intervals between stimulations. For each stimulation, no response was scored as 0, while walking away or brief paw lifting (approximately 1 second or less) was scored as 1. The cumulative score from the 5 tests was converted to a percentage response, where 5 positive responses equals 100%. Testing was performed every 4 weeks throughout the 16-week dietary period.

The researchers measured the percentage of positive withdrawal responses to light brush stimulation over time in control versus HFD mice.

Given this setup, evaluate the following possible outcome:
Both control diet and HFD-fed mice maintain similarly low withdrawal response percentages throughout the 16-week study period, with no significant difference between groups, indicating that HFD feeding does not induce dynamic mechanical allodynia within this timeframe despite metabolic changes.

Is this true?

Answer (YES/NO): YES